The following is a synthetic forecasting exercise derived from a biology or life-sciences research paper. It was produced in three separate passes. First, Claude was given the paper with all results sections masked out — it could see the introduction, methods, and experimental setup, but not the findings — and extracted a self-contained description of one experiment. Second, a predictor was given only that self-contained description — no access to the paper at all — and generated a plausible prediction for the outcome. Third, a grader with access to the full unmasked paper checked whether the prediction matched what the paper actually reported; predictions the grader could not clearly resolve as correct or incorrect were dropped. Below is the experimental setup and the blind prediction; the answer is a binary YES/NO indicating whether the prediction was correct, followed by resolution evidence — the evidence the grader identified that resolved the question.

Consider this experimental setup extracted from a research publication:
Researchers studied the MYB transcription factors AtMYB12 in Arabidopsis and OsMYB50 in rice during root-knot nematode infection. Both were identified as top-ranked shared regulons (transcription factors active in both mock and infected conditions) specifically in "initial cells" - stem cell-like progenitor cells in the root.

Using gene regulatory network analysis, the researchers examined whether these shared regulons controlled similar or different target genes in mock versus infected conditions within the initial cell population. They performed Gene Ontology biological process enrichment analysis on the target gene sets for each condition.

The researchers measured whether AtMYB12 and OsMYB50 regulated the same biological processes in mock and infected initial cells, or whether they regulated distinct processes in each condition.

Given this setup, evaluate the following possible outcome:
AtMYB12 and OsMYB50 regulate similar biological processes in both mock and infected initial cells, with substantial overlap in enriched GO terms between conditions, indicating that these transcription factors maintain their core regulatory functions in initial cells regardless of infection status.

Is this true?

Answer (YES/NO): NO